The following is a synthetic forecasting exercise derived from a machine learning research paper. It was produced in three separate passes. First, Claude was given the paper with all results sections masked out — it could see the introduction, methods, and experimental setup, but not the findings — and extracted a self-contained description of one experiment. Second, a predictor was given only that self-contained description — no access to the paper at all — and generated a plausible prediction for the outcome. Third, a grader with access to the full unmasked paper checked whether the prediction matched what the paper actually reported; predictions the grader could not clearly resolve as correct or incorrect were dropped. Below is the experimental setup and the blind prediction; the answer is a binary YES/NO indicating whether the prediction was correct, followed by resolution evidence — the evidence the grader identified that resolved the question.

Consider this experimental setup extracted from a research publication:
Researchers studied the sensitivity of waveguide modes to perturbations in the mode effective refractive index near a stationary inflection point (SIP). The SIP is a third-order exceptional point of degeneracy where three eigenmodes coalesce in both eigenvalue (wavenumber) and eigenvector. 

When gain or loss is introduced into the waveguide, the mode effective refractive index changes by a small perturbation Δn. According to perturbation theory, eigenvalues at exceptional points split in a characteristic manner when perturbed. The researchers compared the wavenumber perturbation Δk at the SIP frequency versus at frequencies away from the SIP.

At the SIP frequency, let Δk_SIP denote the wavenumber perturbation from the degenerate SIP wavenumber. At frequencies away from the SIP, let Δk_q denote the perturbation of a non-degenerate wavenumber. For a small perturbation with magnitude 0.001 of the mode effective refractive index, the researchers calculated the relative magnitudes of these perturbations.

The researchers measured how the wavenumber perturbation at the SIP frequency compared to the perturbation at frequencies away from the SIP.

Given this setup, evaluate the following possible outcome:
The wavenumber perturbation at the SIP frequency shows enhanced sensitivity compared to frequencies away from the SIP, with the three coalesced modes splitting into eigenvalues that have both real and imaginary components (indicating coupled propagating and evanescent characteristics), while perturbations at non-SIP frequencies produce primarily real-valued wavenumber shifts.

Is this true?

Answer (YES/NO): NO